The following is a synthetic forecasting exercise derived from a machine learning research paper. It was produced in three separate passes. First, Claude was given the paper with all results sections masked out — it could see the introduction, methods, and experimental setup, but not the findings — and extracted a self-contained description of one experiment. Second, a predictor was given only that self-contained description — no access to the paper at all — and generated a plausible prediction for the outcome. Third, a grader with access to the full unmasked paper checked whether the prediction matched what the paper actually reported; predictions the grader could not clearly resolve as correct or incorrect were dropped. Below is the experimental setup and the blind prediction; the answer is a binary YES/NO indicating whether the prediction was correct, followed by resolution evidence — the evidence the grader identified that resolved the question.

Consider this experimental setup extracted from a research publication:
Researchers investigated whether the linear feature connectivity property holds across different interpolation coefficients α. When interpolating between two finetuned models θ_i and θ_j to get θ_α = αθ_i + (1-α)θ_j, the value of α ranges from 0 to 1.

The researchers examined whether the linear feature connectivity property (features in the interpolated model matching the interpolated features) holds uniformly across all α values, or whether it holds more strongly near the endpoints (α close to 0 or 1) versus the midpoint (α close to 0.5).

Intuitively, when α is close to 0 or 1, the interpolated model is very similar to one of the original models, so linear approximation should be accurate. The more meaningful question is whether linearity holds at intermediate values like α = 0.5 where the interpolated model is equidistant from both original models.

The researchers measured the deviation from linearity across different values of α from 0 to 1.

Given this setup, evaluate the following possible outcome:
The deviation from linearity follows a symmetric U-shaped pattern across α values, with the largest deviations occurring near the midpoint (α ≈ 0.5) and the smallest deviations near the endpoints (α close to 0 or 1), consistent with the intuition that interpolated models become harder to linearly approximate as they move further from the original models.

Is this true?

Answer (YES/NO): NO